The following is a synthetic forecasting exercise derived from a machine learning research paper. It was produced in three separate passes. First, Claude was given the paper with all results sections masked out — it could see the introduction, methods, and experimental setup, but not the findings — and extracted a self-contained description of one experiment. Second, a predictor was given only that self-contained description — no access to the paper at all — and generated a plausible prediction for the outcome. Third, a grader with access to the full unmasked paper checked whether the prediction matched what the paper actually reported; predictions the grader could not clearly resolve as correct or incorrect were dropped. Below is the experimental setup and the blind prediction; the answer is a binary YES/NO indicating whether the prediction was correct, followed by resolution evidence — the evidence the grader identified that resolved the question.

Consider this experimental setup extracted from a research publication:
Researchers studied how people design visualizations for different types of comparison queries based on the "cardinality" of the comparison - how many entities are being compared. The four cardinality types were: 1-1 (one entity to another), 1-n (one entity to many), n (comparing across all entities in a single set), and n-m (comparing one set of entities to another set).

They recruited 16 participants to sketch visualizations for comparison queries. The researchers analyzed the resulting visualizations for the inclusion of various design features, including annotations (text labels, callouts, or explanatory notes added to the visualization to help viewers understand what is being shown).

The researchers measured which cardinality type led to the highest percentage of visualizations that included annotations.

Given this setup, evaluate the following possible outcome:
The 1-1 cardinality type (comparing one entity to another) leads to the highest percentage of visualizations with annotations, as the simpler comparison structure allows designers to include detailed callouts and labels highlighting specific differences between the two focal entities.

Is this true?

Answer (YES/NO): NO